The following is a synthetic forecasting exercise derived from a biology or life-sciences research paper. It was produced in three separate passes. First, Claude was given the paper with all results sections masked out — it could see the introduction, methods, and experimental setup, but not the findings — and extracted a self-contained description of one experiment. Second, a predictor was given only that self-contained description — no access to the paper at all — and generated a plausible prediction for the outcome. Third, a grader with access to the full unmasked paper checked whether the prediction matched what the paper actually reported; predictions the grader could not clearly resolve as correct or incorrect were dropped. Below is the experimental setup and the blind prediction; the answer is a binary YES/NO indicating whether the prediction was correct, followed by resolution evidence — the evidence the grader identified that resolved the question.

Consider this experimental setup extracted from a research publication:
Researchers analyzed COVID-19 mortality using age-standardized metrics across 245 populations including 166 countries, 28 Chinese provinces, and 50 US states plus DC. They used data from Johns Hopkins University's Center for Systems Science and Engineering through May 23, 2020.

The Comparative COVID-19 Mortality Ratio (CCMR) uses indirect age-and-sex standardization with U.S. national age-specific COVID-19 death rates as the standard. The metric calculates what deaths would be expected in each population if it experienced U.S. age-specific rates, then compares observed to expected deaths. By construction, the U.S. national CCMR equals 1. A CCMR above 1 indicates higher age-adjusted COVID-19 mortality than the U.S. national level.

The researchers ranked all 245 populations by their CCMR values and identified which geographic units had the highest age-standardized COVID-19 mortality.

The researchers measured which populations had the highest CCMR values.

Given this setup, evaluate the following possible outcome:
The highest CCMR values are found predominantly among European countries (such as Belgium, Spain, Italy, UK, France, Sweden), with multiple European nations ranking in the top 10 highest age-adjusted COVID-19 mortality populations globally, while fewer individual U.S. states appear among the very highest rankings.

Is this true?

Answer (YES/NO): NO